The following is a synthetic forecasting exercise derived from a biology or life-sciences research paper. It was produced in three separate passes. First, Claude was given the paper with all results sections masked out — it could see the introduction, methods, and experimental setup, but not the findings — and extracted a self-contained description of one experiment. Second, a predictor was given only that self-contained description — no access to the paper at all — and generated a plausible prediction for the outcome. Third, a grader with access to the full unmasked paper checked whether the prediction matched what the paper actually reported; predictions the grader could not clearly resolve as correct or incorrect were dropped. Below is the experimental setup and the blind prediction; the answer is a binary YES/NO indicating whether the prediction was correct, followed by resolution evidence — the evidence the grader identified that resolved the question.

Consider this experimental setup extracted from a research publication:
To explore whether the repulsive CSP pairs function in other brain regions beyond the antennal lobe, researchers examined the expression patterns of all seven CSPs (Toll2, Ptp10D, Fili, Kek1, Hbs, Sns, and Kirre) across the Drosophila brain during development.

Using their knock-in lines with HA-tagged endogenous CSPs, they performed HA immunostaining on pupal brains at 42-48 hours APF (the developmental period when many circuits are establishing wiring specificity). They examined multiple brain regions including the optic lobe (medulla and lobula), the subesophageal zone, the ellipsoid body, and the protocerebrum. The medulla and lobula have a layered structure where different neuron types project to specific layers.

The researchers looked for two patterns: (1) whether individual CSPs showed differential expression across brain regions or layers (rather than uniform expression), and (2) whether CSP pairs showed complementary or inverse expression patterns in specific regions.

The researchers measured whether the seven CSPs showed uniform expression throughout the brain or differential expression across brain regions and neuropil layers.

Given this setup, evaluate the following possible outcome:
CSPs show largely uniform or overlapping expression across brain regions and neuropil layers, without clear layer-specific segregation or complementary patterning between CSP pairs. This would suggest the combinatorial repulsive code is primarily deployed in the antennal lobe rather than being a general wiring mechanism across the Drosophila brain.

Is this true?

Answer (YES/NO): NO